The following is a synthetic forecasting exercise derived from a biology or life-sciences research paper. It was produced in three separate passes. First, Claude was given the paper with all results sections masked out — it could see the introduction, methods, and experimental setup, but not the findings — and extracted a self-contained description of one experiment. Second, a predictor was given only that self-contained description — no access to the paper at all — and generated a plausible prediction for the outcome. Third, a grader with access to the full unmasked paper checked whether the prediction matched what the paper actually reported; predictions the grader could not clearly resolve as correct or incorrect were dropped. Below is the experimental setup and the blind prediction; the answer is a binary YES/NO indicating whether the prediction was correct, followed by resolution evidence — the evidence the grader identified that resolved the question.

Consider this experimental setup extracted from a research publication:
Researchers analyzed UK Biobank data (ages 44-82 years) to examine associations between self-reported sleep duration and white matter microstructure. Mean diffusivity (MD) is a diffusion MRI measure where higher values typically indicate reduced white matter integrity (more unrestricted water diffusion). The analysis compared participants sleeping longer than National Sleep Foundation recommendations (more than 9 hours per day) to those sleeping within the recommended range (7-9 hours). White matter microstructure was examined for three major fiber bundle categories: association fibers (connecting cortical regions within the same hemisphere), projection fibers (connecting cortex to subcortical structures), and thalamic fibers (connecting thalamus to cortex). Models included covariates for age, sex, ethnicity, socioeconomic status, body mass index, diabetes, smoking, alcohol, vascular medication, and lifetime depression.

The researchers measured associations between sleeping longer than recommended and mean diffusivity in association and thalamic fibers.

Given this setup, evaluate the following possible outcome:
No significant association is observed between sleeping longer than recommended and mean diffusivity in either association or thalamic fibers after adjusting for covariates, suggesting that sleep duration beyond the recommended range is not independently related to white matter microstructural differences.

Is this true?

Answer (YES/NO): NO